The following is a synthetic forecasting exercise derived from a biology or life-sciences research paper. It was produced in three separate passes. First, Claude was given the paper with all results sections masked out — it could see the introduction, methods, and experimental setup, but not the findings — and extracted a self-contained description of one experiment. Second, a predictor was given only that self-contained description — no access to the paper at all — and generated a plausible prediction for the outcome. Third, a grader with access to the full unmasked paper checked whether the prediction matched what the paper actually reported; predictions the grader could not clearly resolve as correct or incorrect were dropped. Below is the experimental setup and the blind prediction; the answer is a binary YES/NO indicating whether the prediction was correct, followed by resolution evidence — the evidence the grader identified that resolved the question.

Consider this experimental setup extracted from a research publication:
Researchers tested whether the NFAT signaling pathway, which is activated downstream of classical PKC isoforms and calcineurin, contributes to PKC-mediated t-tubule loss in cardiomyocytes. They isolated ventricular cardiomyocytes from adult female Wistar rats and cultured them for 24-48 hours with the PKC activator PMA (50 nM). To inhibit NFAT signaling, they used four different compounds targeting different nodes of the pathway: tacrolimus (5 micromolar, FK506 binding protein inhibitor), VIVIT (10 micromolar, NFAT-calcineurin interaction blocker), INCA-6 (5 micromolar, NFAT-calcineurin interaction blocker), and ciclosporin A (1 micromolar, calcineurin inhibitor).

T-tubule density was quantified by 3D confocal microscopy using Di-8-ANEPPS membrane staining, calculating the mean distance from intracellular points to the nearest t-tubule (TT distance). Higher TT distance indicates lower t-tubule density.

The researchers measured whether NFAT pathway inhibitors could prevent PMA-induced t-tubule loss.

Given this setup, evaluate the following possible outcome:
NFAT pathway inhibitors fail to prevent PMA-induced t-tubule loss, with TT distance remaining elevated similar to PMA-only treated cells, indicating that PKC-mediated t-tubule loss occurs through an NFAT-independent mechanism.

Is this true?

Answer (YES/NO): YES